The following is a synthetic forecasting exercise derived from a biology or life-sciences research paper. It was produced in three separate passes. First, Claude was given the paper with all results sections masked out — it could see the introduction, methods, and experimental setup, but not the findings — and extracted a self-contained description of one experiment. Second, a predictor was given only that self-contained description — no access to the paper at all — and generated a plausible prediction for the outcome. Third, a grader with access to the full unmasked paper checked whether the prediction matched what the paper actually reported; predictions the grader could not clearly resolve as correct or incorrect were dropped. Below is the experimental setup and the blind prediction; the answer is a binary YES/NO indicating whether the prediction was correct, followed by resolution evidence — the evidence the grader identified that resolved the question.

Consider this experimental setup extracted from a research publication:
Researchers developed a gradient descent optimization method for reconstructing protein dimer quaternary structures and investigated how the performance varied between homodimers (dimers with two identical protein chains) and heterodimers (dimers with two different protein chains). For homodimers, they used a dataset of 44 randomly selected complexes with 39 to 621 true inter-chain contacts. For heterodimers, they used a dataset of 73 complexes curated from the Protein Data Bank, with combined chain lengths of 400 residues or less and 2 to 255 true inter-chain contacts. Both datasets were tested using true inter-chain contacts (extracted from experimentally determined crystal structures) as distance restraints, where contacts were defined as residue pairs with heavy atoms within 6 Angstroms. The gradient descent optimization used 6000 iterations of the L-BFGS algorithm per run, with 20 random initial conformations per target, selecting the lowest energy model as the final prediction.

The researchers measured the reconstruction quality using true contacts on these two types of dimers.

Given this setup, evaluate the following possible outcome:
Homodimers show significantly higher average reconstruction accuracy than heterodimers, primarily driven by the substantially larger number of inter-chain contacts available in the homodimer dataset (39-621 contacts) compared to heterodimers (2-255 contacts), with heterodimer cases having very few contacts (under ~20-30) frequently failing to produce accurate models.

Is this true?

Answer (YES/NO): NO